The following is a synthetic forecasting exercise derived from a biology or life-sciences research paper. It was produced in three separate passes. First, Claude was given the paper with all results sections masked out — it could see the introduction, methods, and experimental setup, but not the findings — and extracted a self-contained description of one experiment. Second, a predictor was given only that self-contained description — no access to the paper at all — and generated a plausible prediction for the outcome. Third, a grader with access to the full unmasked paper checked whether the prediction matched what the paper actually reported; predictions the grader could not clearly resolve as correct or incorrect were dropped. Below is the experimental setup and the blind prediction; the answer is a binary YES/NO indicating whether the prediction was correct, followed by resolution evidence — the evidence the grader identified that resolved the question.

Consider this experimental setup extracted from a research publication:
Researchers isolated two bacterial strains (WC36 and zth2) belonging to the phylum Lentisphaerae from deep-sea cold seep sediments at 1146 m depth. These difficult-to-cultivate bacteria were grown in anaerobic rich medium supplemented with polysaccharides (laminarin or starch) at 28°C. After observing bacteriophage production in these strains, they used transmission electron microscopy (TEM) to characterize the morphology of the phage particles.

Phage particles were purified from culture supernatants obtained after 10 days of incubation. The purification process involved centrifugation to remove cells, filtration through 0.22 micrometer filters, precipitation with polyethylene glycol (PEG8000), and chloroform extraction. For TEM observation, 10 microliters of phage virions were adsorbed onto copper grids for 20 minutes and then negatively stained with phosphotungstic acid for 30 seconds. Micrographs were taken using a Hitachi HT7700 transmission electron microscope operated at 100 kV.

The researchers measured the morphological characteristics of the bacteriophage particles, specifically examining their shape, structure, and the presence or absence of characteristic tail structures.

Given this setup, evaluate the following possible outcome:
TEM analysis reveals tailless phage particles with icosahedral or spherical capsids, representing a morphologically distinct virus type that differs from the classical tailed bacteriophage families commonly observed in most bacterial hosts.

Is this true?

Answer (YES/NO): NO